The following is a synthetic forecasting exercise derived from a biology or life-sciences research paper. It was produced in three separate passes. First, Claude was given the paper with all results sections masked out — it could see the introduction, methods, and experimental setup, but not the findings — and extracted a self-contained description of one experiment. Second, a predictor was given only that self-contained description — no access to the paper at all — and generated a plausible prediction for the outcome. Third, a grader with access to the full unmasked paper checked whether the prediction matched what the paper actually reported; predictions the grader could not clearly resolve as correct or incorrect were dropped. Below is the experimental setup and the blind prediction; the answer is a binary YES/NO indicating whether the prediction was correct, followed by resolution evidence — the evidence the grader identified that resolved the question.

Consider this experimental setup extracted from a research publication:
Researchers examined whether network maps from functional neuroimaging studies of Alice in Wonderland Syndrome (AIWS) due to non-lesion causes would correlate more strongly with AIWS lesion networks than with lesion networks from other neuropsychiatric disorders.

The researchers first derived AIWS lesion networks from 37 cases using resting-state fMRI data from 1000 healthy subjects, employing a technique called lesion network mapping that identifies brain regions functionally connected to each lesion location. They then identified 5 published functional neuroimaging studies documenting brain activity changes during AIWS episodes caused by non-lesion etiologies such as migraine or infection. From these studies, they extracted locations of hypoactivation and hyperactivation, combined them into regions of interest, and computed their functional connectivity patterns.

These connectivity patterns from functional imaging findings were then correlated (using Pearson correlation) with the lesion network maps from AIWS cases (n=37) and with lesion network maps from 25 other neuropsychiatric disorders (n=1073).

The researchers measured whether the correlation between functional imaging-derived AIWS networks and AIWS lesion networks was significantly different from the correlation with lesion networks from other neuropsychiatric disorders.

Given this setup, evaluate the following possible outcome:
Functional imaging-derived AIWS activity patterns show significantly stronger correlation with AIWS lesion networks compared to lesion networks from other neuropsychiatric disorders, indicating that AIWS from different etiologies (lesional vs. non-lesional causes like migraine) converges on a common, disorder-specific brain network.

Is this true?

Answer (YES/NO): YES